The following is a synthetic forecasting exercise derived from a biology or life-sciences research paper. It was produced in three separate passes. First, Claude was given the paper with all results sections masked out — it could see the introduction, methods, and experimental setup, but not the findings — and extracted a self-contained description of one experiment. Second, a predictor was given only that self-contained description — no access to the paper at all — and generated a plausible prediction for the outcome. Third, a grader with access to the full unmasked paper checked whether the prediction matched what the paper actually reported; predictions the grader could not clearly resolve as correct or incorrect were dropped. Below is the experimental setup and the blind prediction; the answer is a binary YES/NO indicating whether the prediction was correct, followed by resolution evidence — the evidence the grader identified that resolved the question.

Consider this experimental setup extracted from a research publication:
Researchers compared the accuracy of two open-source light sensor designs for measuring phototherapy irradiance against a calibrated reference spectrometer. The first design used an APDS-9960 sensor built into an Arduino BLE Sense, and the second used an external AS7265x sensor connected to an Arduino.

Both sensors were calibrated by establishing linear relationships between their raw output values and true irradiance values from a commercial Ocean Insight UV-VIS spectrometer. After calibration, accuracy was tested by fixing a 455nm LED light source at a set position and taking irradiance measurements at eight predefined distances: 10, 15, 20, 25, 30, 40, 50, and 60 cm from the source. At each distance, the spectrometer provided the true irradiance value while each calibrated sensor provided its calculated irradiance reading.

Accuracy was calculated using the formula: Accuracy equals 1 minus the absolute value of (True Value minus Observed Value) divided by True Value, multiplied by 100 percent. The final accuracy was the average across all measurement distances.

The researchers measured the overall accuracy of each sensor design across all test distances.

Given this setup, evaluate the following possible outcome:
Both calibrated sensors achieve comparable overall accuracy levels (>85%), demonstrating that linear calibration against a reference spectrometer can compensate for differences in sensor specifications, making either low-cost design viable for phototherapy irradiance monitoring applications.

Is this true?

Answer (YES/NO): NO